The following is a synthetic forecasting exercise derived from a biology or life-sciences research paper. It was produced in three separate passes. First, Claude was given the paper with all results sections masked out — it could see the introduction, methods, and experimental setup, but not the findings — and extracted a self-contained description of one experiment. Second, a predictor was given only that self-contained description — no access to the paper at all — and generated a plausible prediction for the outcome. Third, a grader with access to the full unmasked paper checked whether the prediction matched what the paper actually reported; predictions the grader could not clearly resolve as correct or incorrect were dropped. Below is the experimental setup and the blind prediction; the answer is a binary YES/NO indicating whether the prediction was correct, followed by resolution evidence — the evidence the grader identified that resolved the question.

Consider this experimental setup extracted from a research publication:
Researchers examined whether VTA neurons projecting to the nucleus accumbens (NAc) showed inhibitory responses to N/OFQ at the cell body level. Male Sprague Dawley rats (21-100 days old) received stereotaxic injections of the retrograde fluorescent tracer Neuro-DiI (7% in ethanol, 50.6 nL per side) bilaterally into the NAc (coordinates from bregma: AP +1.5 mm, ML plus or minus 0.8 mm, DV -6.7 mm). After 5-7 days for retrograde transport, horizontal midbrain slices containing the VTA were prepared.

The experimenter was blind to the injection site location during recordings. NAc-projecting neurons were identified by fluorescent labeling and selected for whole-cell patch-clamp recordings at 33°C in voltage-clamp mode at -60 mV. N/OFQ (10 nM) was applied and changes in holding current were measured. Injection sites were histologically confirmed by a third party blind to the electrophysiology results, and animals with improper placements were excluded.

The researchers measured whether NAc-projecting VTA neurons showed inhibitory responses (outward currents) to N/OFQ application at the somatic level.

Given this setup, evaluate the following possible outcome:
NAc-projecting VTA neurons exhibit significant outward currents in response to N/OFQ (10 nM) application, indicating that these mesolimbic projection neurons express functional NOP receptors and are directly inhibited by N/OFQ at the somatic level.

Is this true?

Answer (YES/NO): YES